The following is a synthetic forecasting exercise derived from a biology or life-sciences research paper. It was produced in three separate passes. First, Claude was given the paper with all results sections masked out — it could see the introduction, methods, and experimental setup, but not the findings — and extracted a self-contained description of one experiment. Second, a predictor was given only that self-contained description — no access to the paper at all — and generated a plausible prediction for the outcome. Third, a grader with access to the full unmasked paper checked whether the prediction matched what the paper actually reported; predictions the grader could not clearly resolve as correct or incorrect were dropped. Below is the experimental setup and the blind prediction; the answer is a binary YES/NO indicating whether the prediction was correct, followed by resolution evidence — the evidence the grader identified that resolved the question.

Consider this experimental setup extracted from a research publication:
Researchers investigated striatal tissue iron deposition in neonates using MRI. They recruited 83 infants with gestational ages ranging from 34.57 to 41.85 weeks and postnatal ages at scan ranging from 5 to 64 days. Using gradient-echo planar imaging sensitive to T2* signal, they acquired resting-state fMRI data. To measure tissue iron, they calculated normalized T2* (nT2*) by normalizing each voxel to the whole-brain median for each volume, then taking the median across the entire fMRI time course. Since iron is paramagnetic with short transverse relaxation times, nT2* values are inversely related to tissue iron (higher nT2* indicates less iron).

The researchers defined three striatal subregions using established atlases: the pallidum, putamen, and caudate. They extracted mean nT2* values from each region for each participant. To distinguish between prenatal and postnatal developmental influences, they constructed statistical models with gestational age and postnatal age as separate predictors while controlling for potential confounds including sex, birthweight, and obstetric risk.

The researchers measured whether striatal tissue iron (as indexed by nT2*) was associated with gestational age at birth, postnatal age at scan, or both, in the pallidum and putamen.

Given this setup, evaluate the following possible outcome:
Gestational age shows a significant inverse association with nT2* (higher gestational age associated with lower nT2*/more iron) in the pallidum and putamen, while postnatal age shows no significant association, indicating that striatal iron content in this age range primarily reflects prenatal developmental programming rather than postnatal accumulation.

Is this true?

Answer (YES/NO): NO